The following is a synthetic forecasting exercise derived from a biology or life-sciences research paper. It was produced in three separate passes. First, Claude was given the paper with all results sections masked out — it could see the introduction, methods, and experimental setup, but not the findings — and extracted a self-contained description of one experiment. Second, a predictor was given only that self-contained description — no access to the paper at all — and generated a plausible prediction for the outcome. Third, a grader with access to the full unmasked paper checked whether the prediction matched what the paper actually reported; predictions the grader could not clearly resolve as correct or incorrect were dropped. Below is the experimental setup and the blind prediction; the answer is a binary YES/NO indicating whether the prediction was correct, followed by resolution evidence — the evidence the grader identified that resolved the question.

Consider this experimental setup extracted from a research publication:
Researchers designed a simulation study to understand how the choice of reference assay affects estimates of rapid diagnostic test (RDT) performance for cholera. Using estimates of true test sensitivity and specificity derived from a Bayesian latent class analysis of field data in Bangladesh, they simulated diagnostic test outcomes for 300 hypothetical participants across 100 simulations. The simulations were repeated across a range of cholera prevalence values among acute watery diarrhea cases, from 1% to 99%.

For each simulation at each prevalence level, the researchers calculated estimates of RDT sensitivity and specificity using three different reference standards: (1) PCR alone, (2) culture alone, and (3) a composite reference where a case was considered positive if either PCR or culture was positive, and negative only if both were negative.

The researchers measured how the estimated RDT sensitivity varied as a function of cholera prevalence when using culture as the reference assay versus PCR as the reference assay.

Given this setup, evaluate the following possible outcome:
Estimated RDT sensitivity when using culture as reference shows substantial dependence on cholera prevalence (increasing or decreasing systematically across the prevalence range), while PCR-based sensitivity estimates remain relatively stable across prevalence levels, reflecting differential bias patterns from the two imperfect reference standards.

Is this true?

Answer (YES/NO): NO